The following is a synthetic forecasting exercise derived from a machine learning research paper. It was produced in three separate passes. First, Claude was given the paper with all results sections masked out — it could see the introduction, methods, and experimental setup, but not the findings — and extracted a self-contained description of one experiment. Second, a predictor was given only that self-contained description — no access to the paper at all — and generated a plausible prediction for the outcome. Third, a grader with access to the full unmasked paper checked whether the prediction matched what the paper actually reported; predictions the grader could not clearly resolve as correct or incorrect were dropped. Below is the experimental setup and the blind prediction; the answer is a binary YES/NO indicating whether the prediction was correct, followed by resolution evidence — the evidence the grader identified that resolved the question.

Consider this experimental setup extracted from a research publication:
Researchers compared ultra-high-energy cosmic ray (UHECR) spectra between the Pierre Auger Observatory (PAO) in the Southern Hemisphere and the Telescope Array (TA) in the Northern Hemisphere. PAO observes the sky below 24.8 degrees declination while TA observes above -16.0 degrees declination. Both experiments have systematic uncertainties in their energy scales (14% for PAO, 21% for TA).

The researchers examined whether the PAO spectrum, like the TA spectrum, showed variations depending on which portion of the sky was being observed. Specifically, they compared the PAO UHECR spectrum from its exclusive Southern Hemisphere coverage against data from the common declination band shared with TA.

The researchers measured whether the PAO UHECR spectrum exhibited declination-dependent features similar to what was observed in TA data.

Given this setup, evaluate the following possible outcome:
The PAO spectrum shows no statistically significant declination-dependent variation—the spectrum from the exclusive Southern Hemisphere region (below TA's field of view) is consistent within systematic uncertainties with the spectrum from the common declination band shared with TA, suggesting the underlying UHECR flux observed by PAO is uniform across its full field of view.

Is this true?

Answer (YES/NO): YES